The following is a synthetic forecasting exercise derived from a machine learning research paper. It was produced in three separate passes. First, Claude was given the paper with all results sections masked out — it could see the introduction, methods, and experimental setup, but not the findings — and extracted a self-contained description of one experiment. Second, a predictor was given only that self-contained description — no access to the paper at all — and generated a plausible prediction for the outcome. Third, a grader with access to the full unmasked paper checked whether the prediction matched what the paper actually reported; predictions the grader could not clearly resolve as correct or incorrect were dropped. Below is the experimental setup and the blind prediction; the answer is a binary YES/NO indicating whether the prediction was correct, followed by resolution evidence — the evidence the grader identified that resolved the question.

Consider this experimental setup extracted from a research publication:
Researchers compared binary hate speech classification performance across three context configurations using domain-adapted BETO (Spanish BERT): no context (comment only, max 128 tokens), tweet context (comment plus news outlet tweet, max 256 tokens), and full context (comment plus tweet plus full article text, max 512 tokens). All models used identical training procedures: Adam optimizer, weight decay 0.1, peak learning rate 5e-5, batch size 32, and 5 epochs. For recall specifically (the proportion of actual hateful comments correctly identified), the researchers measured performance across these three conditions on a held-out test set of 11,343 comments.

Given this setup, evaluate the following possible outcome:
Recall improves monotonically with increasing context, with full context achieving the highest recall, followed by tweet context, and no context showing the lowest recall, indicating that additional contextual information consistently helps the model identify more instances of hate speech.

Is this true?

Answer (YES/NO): NO